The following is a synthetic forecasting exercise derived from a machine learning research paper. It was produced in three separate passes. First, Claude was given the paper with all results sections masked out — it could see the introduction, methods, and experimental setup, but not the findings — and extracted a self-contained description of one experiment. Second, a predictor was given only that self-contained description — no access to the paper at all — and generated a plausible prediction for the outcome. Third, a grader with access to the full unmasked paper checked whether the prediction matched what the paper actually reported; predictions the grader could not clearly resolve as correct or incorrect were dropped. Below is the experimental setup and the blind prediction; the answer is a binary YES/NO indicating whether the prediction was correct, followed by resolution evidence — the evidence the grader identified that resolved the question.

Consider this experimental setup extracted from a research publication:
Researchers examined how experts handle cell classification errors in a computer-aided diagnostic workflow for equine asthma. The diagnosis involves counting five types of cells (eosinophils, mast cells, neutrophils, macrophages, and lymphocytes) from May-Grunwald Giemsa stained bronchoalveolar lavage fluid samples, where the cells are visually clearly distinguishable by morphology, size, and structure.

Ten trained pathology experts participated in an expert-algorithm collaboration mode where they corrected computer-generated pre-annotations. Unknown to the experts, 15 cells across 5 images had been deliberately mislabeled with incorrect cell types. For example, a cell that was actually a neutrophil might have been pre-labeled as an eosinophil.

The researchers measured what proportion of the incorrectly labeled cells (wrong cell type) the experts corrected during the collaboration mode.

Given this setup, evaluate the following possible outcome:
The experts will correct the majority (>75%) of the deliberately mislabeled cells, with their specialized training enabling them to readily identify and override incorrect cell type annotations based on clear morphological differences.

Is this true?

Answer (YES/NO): YES